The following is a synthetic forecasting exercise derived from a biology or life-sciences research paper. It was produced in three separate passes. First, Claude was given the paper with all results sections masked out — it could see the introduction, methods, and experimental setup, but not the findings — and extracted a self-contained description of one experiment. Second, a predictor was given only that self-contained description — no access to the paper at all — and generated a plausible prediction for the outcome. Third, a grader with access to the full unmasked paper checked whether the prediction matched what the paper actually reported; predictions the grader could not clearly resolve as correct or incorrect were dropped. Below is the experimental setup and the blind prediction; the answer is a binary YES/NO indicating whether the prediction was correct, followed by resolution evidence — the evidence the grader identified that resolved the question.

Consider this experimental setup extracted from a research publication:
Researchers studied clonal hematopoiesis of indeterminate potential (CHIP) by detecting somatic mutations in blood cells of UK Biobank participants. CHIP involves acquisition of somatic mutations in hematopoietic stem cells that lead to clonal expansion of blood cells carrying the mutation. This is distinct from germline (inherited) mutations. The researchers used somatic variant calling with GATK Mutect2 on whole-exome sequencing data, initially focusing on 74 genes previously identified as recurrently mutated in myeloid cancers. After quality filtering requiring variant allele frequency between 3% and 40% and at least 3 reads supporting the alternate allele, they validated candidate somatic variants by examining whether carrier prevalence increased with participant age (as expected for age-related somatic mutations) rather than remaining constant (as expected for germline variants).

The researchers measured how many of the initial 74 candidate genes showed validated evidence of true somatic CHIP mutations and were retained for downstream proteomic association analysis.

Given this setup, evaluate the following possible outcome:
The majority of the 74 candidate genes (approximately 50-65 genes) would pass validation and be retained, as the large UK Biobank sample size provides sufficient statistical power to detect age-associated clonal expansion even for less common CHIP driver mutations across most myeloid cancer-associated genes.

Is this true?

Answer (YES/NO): NO